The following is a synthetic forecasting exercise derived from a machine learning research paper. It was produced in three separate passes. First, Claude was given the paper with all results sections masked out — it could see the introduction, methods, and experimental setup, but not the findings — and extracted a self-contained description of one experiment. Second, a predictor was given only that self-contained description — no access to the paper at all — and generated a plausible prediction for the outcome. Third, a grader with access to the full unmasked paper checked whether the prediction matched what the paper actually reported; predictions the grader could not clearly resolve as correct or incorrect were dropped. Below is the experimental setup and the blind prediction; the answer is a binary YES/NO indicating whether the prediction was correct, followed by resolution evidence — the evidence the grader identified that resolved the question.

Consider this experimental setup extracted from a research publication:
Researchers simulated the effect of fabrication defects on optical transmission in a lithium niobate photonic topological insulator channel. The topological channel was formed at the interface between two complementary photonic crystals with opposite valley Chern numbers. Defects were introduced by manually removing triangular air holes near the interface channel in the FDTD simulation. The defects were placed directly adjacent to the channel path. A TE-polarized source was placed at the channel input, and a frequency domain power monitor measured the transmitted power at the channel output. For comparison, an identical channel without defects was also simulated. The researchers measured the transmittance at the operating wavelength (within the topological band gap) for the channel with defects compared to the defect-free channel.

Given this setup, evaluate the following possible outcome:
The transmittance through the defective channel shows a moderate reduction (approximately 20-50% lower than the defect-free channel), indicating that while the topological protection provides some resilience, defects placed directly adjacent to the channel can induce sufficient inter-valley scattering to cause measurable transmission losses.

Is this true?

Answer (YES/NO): NO